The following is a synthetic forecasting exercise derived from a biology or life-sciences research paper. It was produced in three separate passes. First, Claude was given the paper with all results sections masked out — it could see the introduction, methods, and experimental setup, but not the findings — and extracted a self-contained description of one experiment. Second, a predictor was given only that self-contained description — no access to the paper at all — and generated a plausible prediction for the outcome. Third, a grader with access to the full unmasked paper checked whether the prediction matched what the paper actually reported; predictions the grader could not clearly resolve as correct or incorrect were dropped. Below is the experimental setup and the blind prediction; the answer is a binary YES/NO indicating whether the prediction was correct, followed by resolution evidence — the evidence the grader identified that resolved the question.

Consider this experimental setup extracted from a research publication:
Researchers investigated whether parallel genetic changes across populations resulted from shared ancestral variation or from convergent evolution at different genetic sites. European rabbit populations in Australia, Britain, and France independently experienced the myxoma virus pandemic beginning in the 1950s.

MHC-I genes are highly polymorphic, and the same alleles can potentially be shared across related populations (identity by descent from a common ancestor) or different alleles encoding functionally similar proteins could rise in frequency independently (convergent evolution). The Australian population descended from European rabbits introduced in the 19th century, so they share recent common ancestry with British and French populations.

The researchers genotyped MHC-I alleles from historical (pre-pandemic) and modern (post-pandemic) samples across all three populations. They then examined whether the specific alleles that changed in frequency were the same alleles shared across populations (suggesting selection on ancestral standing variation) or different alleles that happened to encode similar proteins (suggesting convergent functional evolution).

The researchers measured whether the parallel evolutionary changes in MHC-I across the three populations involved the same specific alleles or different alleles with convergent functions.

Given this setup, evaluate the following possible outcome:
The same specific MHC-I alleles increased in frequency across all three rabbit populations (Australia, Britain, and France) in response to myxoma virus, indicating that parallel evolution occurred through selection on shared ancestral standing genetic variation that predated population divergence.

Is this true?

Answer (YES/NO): YES